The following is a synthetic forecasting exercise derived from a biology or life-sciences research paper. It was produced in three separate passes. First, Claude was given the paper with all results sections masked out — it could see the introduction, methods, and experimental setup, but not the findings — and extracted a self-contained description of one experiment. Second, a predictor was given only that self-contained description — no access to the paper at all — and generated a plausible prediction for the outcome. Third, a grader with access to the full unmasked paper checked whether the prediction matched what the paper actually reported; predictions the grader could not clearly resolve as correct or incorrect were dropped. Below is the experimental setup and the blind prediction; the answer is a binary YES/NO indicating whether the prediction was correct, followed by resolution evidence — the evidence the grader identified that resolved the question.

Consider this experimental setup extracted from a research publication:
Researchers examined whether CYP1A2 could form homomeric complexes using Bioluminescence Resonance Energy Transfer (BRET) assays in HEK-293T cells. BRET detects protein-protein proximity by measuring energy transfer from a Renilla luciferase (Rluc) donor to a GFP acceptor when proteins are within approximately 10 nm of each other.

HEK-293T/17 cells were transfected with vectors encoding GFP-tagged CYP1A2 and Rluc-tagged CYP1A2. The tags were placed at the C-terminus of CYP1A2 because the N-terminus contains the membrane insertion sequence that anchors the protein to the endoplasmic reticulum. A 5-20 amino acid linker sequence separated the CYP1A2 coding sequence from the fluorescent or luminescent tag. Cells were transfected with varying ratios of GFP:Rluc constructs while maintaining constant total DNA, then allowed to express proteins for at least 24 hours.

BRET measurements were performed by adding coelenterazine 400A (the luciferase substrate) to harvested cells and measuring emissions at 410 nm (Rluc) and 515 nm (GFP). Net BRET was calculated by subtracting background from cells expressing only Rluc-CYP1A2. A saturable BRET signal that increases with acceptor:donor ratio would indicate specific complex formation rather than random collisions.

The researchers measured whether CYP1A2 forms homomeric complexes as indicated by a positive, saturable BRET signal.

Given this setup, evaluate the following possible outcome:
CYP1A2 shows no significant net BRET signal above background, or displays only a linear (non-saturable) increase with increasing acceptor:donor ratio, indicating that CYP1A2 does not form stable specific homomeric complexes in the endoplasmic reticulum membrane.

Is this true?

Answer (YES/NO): NO